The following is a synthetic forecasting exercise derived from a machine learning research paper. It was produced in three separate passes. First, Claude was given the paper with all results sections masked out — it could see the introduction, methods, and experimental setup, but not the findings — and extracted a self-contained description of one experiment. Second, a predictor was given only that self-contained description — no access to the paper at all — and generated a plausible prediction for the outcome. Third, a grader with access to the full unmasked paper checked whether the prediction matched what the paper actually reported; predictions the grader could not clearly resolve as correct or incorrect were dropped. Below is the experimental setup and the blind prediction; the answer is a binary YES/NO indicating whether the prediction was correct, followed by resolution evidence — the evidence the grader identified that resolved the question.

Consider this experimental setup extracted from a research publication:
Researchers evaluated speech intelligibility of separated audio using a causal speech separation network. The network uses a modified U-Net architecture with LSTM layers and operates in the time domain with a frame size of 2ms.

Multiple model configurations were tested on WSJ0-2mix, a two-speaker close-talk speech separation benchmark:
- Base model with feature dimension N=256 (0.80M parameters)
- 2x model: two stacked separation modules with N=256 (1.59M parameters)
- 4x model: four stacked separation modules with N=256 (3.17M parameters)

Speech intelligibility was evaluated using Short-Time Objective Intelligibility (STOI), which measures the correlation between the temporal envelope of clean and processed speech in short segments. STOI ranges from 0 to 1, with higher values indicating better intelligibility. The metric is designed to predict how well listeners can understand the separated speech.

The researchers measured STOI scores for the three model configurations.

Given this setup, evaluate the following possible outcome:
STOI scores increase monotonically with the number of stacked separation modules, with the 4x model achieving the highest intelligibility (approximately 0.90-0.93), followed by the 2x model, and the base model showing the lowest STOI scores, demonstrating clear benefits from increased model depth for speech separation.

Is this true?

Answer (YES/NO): NO